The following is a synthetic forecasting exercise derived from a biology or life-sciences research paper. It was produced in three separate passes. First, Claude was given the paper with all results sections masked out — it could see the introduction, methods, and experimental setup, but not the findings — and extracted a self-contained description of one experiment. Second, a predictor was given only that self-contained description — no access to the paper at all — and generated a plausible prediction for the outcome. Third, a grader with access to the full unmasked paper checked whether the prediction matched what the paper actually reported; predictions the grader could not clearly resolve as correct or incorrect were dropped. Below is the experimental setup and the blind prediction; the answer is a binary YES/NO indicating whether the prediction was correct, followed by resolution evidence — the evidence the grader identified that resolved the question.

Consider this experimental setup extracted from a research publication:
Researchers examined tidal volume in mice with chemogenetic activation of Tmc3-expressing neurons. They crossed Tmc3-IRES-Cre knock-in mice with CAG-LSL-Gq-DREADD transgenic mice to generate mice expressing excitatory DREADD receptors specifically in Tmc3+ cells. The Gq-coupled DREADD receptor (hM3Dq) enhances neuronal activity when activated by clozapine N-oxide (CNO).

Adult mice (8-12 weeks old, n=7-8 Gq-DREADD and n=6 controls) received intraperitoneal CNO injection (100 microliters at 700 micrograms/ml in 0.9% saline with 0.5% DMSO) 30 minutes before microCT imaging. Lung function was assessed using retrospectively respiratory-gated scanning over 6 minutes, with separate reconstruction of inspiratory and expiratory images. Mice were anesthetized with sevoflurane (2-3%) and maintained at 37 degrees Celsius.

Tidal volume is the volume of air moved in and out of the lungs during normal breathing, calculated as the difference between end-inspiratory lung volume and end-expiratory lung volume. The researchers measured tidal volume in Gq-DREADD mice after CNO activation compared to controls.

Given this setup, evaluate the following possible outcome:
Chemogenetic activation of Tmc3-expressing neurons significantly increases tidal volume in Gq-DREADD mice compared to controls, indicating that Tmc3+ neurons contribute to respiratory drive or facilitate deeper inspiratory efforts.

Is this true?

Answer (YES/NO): NO